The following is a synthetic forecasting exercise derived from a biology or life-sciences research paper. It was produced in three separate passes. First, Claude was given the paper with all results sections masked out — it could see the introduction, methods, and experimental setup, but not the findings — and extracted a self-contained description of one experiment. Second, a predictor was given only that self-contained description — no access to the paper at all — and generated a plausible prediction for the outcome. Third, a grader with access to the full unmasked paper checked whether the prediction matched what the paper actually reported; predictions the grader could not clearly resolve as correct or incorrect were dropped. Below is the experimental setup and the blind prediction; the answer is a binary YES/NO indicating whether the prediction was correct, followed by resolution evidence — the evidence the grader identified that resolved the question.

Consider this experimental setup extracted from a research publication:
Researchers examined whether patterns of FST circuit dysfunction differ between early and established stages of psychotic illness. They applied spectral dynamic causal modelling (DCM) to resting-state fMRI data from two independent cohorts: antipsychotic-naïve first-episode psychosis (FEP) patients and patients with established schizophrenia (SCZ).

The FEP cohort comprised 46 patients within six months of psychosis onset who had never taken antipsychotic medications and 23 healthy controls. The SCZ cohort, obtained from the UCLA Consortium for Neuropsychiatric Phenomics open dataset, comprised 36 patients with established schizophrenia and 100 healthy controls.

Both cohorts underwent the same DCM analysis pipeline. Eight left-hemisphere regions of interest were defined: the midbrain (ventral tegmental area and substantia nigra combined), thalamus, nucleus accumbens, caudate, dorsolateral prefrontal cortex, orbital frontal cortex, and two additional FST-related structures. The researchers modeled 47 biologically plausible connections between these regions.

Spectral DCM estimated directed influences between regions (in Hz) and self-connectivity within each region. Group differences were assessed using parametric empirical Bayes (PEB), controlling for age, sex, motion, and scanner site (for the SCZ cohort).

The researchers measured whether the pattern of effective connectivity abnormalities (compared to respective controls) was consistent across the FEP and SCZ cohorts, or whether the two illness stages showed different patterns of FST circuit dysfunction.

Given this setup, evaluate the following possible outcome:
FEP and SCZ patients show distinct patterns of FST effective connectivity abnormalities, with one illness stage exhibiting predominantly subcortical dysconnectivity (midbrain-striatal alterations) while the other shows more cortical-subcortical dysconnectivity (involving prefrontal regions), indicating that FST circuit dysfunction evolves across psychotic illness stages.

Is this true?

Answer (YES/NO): YES